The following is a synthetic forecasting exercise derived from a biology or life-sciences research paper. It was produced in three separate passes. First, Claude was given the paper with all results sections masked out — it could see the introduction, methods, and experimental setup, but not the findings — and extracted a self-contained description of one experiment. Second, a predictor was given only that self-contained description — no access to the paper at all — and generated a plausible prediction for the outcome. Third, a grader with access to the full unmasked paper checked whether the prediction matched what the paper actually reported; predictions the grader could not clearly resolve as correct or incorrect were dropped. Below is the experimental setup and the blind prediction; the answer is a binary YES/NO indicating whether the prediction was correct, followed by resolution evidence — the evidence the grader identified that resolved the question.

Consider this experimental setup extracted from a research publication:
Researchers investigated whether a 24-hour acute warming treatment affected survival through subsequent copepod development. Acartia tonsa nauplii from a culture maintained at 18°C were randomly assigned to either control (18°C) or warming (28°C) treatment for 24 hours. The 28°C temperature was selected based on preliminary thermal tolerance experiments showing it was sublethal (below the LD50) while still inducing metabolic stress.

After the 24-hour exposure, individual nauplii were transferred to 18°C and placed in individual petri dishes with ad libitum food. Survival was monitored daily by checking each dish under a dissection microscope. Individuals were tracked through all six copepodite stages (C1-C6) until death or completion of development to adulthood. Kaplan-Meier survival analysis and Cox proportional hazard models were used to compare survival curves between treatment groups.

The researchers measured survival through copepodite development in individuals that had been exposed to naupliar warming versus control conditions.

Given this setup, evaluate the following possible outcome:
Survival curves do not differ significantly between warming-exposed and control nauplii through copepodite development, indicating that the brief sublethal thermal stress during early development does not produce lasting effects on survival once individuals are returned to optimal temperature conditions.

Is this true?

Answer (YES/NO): YES